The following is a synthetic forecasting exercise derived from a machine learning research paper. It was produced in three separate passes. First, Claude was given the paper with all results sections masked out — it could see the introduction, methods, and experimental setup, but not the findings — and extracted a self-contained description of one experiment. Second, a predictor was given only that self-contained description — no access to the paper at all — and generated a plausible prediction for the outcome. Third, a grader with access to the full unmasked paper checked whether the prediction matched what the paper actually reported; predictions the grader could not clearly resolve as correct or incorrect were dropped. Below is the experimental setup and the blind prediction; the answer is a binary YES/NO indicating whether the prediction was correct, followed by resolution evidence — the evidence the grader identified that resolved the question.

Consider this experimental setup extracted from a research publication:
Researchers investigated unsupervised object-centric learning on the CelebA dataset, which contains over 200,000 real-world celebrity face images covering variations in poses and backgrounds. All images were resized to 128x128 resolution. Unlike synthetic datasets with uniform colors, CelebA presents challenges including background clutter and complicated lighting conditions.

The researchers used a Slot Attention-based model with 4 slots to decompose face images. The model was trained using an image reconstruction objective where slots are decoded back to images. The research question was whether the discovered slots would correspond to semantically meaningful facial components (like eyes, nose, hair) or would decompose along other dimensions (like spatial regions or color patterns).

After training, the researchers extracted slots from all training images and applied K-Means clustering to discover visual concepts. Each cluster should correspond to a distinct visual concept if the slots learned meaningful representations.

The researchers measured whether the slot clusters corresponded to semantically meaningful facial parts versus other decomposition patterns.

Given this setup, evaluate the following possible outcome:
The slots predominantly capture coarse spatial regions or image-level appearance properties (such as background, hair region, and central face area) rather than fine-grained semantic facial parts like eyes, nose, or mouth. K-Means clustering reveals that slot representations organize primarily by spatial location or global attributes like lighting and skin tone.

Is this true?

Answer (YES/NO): NO